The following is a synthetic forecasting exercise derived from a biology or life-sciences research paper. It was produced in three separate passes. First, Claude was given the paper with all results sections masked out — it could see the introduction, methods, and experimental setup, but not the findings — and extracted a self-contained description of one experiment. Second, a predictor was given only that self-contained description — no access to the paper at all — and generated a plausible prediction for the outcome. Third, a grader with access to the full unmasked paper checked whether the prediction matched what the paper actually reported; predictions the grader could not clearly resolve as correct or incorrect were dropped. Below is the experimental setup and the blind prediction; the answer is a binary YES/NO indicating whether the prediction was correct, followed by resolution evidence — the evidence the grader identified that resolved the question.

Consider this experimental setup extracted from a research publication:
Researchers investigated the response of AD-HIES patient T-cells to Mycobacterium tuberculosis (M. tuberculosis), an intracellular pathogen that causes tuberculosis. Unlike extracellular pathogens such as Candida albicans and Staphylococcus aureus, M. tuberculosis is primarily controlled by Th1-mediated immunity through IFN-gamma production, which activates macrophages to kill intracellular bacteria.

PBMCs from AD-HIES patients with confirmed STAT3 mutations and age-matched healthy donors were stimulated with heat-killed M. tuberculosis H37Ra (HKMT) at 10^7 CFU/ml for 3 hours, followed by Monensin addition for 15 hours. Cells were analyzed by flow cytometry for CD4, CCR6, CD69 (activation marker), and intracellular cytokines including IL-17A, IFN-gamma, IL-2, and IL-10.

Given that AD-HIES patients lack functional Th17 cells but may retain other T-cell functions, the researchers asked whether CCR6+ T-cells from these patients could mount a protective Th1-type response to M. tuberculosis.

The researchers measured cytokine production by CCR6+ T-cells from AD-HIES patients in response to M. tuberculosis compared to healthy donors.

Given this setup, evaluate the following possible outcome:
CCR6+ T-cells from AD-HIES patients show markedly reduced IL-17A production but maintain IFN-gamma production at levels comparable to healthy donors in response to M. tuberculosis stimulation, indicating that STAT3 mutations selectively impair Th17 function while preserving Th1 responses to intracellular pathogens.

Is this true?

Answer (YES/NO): NO